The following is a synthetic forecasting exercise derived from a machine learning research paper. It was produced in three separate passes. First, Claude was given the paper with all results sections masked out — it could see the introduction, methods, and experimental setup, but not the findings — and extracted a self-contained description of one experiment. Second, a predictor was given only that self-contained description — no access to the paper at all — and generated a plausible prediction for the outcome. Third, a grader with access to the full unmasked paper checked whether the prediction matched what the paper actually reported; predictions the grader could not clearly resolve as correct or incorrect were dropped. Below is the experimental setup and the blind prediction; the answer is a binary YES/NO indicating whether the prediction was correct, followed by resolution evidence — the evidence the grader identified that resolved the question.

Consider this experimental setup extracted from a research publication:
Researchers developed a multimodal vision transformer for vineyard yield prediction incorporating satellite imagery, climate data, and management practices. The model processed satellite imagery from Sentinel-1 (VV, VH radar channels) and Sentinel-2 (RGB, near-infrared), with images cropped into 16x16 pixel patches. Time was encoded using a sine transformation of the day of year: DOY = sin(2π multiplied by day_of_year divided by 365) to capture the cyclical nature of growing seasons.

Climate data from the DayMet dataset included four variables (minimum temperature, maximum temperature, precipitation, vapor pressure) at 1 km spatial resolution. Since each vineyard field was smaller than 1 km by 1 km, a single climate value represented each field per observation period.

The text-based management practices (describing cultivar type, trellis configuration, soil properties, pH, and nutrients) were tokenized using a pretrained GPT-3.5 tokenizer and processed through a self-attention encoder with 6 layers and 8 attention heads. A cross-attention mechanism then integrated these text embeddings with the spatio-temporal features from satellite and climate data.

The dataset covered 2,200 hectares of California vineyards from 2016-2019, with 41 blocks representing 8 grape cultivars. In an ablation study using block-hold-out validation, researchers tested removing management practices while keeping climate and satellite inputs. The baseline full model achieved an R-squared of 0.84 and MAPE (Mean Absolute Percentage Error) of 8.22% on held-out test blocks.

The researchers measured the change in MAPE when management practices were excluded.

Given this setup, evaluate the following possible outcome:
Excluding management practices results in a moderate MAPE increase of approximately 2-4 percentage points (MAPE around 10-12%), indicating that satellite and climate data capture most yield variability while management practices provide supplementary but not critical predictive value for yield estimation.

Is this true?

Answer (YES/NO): YES